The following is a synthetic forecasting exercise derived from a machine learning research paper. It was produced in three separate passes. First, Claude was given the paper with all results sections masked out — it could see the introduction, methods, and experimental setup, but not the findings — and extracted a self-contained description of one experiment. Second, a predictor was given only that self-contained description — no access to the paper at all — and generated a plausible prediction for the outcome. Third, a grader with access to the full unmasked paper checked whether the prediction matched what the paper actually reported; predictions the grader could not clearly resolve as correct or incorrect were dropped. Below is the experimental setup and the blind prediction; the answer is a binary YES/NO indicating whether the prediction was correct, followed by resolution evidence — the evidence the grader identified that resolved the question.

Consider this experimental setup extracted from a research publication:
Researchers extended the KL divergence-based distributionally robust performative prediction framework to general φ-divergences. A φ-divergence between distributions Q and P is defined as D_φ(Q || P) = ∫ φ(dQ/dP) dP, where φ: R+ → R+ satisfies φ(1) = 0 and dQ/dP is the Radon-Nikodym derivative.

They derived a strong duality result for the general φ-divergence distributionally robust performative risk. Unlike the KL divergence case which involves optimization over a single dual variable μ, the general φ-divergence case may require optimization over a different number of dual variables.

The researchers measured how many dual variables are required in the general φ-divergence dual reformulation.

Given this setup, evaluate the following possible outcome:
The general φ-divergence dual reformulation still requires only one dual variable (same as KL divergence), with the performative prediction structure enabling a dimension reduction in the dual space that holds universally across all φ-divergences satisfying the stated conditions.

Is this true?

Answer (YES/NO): NO